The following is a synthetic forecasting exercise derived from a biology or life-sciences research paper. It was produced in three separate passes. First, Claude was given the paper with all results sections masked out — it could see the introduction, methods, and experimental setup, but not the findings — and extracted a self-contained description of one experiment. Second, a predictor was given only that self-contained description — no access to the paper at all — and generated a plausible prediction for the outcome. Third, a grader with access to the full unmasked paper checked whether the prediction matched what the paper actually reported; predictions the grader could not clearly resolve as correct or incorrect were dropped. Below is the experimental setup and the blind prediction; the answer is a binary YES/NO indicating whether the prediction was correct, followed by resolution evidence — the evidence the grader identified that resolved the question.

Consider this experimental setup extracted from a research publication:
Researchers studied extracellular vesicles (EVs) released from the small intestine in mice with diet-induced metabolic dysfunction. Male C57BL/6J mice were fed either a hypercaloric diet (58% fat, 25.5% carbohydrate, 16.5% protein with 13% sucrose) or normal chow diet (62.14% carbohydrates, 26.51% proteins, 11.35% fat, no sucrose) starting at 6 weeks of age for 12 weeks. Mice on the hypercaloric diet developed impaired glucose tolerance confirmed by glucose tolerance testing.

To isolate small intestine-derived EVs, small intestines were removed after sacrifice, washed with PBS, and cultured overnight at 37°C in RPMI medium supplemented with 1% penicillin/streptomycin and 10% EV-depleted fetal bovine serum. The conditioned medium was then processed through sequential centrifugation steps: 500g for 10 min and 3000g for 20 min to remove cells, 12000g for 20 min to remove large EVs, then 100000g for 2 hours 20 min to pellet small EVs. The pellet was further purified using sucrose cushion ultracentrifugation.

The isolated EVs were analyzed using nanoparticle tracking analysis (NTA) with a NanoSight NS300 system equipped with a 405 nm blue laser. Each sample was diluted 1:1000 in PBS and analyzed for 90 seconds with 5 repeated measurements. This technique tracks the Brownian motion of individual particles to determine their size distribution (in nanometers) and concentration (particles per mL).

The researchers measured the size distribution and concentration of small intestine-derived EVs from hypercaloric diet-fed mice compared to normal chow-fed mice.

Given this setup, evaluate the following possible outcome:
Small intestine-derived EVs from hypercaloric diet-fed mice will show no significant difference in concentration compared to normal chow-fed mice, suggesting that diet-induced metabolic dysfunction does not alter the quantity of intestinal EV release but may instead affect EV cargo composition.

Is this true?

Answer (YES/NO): NO